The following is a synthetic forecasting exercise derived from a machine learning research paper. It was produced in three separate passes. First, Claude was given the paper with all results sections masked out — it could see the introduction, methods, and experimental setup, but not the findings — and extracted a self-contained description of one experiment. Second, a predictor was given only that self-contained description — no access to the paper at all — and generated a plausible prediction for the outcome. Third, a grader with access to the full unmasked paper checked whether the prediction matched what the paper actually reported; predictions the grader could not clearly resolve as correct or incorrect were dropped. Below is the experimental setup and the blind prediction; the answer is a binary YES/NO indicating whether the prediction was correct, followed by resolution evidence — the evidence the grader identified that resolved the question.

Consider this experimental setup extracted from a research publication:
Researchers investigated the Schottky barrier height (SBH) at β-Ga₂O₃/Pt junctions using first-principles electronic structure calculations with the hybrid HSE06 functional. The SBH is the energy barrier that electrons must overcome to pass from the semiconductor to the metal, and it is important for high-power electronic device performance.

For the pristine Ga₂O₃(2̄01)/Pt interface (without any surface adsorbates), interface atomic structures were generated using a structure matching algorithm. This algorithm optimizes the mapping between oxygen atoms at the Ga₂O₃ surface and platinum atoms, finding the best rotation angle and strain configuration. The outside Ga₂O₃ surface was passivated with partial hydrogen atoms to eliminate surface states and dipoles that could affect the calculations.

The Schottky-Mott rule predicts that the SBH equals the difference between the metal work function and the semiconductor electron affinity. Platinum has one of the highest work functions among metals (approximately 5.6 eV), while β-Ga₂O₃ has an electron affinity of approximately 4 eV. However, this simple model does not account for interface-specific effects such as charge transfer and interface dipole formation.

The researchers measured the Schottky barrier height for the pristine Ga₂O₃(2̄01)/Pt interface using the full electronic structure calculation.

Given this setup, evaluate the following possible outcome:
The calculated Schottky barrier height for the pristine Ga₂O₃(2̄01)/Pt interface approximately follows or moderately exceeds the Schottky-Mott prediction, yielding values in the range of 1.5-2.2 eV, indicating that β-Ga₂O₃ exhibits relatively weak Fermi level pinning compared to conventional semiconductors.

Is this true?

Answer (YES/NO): YES